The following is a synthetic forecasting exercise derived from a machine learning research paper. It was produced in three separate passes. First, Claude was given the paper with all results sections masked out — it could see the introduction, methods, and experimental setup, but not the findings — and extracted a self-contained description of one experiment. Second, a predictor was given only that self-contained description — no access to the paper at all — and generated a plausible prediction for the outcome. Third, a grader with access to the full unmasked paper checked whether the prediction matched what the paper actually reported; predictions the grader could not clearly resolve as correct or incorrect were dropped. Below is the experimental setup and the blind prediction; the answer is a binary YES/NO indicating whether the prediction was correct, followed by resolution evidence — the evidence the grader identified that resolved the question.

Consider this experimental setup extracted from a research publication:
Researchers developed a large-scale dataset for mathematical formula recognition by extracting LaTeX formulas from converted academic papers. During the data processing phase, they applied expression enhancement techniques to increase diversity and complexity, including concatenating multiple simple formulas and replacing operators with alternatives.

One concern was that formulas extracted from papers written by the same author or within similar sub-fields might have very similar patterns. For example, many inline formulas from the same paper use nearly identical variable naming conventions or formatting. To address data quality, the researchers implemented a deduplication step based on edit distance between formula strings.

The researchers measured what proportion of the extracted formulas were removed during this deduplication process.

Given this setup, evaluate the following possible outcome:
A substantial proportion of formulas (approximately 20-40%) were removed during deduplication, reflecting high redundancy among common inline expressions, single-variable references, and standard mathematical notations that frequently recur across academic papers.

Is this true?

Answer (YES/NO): NO